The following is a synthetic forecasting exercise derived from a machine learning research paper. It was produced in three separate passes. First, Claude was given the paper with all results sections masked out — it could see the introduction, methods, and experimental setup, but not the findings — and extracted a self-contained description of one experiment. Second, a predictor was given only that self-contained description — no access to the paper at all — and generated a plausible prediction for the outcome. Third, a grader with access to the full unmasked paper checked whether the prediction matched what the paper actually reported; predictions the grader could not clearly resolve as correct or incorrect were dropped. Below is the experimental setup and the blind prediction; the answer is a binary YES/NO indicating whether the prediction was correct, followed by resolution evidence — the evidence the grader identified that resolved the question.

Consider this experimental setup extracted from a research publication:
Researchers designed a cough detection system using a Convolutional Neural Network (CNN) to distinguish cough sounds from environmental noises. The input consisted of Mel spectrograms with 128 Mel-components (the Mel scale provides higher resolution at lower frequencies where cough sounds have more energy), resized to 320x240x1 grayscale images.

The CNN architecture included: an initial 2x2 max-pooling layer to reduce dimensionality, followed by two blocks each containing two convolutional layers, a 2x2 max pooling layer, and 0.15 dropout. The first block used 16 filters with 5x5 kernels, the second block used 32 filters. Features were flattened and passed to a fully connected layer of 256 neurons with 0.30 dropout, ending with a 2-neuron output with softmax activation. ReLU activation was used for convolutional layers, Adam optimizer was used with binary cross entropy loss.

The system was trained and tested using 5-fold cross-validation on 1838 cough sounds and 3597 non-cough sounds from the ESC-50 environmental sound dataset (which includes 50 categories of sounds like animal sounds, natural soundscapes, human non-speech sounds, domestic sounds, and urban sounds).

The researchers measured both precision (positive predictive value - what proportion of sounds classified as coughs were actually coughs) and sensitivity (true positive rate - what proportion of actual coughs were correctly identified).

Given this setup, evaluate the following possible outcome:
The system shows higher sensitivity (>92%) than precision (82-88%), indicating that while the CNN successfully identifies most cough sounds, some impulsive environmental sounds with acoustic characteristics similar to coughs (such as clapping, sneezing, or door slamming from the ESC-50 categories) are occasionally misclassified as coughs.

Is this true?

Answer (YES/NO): NO